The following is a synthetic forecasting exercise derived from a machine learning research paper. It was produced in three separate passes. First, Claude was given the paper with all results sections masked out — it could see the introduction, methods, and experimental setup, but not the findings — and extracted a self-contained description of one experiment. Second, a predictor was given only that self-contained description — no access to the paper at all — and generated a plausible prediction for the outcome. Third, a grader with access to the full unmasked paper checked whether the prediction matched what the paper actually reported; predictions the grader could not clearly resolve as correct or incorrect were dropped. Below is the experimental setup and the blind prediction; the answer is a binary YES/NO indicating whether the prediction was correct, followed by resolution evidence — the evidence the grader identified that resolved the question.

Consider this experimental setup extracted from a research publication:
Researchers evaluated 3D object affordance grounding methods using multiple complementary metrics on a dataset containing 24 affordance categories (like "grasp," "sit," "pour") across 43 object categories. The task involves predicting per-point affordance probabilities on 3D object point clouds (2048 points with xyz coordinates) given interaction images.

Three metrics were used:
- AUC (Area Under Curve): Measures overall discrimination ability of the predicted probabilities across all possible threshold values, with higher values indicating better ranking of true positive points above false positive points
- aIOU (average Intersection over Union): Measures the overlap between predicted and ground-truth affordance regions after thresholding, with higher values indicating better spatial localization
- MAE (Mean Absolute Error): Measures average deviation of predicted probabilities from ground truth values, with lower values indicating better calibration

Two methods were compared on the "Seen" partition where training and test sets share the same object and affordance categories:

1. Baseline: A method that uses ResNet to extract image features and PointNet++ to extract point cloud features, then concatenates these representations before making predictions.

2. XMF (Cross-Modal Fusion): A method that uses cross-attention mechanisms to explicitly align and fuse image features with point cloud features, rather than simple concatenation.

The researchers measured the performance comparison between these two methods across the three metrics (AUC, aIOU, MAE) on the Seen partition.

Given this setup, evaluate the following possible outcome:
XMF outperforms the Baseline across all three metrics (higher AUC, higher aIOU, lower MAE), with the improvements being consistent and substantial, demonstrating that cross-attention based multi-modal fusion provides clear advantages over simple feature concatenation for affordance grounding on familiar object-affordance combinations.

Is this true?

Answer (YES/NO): NO